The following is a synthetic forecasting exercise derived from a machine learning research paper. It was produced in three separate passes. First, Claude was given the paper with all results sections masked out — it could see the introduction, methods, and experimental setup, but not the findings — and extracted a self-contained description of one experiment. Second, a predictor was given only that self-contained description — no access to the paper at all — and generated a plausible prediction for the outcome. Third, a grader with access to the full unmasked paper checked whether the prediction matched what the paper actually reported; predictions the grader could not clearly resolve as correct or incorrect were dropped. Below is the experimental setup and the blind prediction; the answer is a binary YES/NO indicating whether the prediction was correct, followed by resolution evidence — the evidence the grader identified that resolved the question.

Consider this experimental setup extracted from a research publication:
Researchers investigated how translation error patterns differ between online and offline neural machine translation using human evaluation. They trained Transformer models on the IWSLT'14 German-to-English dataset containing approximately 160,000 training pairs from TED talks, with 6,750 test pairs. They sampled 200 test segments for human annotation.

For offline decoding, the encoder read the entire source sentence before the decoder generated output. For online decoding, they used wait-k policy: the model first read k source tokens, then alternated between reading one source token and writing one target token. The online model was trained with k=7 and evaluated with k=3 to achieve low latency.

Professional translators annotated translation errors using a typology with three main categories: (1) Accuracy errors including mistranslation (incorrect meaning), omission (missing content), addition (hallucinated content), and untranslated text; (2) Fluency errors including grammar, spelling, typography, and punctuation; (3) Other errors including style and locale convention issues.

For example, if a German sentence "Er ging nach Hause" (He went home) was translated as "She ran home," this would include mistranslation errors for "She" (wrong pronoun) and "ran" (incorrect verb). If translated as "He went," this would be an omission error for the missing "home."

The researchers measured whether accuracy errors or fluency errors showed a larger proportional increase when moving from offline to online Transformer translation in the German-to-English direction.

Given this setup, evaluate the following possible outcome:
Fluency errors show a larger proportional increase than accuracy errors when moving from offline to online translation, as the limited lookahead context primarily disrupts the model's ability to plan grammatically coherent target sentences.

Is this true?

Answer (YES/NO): YES